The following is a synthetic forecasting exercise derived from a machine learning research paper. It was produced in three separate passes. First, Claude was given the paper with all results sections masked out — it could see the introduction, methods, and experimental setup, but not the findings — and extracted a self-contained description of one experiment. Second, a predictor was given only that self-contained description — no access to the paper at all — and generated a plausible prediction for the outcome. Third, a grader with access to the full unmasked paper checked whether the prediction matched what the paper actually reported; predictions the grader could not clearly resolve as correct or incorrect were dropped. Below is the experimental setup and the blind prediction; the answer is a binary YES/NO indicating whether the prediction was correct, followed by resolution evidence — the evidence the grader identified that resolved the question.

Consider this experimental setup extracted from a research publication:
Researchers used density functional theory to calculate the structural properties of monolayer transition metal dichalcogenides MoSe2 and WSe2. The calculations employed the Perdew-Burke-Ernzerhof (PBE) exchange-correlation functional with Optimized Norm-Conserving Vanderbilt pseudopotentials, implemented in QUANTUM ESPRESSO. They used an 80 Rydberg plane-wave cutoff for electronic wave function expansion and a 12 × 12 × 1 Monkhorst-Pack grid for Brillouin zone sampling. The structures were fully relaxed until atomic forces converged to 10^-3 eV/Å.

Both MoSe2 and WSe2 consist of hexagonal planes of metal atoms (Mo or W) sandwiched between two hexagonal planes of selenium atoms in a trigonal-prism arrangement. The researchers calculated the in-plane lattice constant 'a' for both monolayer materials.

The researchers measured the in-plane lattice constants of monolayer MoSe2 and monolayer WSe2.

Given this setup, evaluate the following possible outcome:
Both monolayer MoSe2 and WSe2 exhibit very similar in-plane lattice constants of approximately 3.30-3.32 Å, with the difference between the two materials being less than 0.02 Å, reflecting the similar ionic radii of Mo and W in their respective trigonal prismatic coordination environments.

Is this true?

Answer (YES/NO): YES